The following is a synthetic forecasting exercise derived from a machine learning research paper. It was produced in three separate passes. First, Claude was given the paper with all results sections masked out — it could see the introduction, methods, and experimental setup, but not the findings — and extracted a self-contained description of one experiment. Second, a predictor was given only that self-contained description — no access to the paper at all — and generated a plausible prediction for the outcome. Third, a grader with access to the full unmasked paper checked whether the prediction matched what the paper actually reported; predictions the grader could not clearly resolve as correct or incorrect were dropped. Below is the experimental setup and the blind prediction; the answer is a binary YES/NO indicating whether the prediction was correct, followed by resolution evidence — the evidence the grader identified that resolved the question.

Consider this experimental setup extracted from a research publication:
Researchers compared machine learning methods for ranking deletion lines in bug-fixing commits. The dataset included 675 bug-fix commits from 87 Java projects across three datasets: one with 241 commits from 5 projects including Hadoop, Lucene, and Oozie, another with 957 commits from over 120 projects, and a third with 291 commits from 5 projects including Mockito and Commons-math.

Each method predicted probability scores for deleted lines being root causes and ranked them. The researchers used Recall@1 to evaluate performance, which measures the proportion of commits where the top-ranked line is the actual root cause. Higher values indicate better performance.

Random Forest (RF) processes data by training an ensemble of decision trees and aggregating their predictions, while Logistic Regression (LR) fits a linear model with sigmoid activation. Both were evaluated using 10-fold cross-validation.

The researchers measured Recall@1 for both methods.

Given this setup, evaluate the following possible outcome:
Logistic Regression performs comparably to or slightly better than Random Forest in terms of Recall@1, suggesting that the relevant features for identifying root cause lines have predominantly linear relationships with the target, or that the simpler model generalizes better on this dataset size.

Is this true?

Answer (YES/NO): YES